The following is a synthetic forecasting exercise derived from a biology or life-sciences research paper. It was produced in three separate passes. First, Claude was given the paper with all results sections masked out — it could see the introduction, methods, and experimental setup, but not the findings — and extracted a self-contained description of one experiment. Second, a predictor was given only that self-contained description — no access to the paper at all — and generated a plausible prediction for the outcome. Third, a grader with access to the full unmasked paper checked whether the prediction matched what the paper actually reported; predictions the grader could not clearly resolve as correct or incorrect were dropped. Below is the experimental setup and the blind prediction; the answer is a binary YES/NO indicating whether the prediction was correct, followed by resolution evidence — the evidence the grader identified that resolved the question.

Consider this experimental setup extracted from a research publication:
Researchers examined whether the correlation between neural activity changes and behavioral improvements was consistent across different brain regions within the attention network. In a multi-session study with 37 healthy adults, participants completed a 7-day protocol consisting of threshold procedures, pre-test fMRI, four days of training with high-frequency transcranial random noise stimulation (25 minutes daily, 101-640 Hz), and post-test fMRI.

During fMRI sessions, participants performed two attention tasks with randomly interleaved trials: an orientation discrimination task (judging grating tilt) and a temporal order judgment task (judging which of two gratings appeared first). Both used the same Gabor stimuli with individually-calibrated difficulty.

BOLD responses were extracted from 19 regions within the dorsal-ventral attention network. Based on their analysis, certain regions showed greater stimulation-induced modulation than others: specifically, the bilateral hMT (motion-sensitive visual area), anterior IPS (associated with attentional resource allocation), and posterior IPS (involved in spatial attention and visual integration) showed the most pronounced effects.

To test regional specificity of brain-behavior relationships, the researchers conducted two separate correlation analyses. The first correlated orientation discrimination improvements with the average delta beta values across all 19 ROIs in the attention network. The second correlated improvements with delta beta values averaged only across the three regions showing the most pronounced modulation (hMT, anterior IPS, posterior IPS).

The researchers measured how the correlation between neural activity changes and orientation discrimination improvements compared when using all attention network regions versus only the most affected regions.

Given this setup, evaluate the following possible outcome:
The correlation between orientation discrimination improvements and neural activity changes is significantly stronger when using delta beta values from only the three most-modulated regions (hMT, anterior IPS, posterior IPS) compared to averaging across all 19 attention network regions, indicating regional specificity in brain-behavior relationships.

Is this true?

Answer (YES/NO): YES